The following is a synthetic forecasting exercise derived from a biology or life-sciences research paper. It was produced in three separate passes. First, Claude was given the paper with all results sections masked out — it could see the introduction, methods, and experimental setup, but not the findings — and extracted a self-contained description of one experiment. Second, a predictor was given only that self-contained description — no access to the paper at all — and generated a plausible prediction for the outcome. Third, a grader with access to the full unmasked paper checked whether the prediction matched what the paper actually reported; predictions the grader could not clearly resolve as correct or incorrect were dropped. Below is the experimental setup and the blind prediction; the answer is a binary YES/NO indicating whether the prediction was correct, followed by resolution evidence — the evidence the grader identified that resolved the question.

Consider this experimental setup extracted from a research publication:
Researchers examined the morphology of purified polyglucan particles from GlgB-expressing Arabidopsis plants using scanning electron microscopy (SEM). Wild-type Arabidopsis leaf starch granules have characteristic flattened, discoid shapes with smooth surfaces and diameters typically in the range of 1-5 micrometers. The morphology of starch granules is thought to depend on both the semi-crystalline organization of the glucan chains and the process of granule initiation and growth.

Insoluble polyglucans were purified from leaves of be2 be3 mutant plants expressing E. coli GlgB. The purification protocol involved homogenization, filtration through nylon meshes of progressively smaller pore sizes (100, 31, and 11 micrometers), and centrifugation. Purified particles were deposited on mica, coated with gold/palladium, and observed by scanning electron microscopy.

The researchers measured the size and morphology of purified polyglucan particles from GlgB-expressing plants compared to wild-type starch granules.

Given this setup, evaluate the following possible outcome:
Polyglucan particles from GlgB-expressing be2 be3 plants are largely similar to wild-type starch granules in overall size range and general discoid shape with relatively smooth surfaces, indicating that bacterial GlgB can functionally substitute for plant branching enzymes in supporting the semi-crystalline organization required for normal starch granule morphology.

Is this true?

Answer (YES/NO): NO